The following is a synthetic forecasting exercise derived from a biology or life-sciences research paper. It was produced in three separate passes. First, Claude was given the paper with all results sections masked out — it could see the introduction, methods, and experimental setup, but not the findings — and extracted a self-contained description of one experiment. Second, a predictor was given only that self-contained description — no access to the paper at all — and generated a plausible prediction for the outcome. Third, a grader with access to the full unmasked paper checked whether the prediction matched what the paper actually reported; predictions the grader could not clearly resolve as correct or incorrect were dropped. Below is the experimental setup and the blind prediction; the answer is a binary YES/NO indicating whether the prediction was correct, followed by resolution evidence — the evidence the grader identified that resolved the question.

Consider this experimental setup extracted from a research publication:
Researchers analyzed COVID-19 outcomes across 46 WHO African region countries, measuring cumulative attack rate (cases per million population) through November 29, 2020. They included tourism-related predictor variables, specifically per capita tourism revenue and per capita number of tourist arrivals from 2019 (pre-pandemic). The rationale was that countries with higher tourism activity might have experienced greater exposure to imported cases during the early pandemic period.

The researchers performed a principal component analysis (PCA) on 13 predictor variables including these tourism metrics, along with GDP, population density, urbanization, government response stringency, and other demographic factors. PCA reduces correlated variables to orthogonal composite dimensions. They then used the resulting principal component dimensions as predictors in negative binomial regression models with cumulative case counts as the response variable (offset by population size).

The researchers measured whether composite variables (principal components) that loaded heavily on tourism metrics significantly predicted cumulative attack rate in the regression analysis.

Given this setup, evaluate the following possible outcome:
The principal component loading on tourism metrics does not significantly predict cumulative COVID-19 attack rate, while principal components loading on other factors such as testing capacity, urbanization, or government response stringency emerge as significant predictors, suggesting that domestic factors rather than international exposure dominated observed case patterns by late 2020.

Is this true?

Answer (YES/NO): NO